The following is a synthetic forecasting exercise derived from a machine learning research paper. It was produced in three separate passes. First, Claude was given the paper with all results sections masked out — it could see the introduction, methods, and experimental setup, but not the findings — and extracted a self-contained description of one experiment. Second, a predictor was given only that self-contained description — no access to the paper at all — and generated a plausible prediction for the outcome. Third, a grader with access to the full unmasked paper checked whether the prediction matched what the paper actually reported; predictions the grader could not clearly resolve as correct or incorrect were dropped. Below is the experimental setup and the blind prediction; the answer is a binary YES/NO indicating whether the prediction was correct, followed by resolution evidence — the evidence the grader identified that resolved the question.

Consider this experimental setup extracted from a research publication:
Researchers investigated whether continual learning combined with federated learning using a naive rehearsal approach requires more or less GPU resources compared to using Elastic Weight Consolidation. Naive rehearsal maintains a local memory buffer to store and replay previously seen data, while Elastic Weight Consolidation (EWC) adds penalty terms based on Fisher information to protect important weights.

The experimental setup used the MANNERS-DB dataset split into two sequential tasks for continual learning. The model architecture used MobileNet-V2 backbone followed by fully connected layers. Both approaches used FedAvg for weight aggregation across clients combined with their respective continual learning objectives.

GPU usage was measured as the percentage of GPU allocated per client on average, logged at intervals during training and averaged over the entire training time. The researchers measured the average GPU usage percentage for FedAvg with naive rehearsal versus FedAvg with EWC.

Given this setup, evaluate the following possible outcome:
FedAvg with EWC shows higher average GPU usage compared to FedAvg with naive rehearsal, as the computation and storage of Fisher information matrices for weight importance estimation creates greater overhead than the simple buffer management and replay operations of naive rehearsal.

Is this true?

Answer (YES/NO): YES